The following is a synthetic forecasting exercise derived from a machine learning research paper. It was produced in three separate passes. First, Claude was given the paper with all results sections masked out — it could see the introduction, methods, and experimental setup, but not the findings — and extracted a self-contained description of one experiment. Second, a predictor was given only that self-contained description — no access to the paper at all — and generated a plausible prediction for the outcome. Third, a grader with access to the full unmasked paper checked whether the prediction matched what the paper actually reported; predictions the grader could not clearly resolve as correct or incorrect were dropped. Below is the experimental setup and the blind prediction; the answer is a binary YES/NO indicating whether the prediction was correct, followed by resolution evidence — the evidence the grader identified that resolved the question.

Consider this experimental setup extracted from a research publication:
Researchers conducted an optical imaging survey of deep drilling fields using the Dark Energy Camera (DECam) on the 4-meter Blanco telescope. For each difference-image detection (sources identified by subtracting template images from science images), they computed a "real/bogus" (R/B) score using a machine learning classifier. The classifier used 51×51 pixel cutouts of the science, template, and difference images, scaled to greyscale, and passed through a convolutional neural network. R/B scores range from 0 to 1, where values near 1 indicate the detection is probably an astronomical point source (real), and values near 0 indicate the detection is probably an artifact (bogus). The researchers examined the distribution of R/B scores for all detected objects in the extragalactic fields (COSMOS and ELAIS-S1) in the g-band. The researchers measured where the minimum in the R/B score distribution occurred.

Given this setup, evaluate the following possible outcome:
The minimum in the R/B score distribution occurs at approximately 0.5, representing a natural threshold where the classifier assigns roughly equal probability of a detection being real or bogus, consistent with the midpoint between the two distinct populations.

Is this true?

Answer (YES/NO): NO